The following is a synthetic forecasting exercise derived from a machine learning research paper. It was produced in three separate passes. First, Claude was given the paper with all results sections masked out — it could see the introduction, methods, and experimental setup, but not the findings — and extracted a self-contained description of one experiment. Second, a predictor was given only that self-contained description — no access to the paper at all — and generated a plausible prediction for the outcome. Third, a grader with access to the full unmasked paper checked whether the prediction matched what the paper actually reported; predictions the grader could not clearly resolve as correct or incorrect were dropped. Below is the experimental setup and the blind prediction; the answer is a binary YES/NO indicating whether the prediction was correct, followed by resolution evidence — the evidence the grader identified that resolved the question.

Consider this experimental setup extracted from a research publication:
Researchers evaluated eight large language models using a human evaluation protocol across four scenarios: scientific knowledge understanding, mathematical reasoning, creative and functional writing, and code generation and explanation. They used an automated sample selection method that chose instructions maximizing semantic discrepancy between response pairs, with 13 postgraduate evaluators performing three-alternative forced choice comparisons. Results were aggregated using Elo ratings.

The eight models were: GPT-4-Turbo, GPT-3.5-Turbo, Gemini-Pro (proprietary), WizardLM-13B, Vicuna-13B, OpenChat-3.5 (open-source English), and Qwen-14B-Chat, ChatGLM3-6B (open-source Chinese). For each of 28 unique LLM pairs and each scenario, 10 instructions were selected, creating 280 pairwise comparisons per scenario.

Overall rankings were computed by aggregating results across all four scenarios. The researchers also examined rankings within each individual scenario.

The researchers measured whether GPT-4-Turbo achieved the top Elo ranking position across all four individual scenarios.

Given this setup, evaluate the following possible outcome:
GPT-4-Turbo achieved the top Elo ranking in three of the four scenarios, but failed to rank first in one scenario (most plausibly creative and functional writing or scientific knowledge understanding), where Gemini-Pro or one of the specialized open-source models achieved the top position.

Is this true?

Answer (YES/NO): YES